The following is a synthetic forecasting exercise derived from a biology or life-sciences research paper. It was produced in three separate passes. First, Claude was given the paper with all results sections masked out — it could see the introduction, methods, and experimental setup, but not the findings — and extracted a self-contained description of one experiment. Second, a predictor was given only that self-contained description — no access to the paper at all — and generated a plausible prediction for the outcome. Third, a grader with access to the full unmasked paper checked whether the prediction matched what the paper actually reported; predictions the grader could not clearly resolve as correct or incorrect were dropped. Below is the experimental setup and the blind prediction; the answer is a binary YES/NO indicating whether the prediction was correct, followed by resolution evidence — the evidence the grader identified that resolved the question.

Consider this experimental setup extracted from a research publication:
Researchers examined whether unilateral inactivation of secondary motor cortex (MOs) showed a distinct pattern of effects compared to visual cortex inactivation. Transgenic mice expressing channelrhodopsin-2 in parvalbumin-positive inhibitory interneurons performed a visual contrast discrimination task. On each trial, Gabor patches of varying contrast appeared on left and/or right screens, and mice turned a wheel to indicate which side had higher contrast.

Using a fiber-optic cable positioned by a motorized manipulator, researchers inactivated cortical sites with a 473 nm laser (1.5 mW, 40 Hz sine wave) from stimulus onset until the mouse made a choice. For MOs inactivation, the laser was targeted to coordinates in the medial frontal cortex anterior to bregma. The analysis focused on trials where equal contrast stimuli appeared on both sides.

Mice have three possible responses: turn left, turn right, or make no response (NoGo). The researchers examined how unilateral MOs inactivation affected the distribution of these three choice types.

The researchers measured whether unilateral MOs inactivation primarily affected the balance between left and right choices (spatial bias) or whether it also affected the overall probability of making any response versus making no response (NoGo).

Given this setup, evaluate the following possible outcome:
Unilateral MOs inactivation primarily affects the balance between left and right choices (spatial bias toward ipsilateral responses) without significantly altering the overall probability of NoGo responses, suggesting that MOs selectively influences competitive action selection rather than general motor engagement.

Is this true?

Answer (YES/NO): NO